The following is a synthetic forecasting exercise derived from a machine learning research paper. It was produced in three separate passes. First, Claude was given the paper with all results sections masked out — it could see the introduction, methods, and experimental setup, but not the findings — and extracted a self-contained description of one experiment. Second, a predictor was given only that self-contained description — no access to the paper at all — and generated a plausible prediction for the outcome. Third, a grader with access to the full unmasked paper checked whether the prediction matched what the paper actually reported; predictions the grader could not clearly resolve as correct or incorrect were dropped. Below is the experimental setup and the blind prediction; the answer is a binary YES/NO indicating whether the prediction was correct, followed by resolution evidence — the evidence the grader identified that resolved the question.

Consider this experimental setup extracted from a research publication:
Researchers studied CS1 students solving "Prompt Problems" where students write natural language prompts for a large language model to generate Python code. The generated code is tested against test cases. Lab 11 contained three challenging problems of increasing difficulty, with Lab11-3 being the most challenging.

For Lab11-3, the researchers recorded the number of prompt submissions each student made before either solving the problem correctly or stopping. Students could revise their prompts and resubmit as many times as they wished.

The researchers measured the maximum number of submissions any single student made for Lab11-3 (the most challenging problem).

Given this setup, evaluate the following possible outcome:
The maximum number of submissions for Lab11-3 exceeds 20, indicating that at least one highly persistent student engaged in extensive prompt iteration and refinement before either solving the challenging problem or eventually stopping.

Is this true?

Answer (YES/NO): YES